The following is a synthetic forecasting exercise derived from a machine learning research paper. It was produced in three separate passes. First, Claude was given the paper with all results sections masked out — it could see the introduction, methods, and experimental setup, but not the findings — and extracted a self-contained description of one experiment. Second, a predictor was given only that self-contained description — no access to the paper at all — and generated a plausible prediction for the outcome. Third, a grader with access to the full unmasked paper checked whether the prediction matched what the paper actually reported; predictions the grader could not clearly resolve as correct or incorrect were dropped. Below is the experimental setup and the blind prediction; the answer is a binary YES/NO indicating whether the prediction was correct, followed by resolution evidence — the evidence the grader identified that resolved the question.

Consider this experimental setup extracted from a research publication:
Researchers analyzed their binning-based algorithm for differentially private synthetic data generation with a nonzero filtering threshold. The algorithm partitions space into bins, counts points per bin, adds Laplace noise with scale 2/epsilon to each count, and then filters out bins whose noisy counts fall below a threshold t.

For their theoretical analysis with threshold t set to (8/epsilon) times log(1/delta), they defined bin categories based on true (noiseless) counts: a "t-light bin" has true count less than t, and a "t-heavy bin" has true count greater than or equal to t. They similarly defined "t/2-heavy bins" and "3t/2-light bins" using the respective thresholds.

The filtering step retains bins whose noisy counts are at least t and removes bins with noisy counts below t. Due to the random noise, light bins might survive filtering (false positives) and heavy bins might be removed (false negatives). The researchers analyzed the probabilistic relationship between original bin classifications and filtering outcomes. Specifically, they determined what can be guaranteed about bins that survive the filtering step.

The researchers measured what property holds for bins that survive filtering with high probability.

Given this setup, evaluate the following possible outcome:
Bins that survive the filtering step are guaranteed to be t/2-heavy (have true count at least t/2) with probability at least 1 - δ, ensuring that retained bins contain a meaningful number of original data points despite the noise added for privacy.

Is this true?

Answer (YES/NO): YES